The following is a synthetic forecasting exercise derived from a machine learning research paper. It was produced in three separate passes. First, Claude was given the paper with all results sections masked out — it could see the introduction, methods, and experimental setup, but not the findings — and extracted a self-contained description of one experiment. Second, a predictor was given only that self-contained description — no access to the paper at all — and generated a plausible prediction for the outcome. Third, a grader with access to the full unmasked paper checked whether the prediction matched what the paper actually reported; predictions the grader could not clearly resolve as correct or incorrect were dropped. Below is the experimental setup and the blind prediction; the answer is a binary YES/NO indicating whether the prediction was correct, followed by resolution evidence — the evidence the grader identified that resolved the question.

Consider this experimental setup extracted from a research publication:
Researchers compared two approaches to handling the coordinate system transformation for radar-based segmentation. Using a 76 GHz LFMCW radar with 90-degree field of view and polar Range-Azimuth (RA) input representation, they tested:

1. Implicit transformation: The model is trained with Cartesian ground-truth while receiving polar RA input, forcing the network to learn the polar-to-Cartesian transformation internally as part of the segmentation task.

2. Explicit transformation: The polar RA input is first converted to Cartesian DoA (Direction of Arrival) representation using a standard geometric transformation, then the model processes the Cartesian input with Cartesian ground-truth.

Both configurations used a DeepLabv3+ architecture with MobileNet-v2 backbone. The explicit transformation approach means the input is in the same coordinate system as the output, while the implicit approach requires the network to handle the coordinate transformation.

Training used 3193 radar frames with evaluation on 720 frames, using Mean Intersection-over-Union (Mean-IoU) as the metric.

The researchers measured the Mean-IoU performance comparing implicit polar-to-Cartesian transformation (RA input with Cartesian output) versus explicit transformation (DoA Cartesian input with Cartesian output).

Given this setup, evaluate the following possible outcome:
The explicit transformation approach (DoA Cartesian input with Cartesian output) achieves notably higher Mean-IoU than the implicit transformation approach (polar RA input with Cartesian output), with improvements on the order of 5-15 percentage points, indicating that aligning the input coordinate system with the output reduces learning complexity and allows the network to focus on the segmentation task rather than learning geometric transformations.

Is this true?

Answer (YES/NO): NO